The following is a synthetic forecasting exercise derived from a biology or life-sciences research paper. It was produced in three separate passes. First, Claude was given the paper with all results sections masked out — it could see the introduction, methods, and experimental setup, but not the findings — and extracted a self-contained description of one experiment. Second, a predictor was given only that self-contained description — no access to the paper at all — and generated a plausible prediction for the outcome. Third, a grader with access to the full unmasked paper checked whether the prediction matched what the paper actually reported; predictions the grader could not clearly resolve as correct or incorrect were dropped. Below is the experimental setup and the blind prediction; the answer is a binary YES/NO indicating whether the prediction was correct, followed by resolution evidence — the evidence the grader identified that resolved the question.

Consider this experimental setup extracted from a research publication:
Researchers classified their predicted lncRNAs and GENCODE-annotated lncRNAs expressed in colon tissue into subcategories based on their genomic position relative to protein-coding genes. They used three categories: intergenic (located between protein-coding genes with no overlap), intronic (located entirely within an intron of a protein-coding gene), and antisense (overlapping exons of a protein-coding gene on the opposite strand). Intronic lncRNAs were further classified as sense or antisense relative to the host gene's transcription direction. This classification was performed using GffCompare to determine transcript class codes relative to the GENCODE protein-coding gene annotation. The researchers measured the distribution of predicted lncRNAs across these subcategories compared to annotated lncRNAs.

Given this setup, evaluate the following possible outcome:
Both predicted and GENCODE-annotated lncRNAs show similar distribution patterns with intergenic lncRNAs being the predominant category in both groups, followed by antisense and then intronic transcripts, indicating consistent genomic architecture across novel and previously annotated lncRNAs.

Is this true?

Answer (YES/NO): NO